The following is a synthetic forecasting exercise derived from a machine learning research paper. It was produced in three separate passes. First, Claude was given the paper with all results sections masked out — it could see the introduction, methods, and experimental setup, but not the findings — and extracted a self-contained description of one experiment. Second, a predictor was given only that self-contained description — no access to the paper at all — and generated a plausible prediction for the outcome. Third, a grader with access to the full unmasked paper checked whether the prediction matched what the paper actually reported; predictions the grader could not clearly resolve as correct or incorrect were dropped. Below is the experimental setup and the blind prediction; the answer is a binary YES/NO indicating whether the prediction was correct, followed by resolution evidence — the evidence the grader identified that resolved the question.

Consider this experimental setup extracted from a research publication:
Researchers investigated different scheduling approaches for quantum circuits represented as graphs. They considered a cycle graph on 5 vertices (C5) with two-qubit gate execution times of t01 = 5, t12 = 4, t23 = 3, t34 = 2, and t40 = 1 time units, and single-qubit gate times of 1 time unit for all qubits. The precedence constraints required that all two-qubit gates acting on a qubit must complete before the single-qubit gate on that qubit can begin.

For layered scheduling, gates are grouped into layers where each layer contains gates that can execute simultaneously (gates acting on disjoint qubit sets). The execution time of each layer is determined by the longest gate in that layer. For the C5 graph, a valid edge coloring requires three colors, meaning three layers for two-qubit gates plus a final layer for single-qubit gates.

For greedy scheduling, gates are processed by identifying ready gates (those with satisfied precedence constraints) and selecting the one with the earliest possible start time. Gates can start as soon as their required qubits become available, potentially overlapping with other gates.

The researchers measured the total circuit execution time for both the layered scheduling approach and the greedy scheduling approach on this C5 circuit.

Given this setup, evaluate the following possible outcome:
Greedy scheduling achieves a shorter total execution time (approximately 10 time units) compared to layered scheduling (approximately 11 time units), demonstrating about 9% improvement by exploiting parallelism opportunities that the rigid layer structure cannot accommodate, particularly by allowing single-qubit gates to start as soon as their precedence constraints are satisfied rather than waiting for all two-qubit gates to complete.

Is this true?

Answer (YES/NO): YES